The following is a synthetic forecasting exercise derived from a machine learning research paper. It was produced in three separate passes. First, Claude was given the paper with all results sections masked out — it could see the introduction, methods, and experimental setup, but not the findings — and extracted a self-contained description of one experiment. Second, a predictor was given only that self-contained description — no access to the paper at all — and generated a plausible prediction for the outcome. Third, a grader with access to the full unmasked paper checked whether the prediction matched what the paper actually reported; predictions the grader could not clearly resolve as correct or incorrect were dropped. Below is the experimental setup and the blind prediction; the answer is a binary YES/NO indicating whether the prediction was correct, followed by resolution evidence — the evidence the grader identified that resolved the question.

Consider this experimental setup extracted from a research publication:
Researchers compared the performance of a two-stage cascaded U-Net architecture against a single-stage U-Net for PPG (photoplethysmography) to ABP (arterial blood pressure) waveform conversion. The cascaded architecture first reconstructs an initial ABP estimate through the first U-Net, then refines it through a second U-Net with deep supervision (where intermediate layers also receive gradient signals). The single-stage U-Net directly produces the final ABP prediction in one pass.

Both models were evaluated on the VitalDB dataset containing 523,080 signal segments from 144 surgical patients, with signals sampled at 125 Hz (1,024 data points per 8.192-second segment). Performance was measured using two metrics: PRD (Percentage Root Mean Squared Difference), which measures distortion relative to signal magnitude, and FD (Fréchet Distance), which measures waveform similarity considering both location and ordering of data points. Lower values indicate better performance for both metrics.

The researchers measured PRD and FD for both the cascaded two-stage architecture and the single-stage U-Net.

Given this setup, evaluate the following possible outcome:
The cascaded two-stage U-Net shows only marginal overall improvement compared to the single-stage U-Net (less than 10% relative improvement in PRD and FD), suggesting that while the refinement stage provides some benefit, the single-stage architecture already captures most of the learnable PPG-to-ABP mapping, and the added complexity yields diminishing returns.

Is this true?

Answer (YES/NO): YES